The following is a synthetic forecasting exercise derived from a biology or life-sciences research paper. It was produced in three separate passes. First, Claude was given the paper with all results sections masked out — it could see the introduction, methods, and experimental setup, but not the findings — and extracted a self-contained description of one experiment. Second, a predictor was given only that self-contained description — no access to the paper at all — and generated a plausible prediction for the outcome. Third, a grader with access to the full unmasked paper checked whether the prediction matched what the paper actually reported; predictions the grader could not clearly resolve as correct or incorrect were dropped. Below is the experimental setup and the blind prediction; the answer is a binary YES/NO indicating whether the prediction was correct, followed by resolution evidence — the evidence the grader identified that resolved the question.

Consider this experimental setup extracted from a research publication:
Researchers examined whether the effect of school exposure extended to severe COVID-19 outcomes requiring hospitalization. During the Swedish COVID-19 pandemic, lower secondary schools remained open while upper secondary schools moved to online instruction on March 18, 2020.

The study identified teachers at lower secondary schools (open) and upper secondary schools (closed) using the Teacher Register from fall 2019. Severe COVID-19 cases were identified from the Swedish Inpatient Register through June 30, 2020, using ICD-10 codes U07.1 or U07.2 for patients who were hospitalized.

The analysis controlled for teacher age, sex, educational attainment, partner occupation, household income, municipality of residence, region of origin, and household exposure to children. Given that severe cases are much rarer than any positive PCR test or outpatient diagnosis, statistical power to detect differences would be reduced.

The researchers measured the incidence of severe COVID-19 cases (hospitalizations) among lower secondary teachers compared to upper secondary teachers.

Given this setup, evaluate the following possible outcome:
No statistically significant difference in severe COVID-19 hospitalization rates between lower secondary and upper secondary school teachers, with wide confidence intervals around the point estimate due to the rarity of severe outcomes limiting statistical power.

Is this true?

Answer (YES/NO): NO